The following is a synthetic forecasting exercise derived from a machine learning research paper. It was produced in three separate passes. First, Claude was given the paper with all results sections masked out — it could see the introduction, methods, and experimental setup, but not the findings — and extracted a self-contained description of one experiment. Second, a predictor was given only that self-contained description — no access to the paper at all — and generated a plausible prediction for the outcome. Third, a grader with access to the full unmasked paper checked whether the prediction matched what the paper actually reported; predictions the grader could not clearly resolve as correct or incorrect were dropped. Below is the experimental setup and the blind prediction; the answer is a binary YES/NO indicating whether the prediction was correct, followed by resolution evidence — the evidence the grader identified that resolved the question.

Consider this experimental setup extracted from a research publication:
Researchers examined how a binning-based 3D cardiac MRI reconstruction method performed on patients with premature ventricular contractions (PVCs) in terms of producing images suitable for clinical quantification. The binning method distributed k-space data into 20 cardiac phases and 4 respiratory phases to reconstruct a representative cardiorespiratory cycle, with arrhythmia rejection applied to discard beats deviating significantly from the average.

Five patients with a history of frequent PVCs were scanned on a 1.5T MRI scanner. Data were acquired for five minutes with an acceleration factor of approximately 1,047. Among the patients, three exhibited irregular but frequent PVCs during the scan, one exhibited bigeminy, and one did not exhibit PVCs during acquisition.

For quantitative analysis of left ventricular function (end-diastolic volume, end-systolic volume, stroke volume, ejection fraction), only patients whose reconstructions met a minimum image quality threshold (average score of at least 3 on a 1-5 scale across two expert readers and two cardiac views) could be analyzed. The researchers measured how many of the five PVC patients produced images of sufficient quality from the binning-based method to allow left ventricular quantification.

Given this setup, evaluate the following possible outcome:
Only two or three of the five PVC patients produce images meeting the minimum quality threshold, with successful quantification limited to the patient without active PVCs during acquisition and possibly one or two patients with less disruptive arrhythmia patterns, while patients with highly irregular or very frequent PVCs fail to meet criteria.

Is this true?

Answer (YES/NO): YES